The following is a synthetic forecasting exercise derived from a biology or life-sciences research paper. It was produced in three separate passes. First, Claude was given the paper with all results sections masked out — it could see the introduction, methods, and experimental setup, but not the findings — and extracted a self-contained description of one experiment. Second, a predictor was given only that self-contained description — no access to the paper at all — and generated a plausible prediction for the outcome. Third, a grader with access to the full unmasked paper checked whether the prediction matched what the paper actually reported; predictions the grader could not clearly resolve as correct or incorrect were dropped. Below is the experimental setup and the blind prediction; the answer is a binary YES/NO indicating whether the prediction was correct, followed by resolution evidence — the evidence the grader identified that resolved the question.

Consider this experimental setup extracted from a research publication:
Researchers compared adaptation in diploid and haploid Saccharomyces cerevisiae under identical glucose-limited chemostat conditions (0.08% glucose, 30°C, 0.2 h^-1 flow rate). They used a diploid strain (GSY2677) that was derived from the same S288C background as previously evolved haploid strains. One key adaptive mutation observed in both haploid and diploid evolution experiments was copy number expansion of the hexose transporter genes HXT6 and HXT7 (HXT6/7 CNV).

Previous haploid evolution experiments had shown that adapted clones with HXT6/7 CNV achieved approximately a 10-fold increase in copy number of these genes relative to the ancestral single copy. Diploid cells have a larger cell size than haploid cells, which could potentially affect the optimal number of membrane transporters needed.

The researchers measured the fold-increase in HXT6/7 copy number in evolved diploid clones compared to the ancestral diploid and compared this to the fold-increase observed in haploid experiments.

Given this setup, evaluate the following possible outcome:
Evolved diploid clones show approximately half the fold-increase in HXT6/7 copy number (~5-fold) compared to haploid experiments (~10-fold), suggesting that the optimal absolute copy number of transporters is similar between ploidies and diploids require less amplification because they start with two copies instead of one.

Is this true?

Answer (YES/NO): NO